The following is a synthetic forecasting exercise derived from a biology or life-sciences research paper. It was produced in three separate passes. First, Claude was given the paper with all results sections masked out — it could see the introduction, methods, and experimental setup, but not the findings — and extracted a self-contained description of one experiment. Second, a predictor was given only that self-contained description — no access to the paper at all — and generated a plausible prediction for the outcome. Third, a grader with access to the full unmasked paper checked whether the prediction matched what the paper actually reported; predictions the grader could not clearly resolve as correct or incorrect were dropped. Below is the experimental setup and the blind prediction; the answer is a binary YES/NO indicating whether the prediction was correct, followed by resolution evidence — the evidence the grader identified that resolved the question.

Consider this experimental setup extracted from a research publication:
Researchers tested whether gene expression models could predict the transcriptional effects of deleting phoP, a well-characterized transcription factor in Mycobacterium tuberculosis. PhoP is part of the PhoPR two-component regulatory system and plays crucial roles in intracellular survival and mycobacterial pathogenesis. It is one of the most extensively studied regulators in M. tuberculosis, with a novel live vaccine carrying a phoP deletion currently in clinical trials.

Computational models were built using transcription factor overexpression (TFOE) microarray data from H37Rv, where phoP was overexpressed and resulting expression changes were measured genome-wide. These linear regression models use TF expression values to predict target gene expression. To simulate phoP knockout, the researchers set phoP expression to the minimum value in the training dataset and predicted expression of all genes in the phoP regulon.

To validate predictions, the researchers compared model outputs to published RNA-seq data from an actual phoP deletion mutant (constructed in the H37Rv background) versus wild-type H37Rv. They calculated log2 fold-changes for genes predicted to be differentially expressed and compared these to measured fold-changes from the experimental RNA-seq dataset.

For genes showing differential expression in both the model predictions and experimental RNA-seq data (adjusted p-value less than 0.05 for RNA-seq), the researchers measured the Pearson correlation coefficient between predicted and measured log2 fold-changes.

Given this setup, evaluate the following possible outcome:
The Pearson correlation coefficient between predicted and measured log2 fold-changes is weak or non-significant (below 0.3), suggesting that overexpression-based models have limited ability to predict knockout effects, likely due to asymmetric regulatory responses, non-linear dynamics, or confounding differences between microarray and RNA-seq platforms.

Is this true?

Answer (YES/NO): NO